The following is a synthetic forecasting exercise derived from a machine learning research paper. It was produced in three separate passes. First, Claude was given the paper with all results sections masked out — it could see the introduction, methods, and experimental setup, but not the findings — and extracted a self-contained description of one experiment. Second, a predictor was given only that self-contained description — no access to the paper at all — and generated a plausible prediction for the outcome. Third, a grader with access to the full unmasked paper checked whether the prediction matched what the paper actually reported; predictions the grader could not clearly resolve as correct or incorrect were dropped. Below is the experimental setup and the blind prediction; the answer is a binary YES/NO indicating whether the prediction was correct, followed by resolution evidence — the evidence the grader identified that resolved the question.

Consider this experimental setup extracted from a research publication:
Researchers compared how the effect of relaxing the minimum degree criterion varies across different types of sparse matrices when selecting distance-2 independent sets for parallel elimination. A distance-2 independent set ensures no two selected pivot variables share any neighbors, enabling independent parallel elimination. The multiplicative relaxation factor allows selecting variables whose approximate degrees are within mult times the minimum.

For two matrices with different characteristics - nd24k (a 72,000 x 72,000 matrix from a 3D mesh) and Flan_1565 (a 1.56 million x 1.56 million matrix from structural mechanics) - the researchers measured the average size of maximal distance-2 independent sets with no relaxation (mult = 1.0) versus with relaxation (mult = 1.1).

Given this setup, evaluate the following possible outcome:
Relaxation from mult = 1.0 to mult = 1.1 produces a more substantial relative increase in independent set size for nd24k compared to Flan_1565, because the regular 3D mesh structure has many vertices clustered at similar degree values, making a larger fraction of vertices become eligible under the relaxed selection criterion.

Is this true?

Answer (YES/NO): NO